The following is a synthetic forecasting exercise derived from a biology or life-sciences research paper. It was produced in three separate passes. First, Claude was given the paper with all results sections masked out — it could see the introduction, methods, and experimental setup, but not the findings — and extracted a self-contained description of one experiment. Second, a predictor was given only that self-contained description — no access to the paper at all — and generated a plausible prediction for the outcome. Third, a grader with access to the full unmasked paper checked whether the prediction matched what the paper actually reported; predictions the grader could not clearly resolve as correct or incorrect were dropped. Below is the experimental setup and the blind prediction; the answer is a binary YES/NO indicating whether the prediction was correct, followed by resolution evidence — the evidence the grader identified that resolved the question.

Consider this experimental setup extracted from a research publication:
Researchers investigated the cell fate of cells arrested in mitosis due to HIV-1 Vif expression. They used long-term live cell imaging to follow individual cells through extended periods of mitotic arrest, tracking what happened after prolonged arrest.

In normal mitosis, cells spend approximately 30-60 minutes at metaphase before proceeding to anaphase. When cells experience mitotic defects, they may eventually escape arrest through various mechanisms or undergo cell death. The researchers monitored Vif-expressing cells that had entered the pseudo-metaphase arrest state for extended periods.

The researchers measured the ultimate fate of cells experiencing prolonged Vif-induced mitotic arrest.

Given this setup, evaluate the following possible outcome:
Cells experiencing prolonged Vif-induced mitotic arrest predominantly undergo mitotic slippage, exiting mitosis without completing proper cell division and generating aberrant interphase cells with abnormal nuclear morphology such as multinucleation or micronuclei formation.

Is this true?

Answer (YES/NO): NO